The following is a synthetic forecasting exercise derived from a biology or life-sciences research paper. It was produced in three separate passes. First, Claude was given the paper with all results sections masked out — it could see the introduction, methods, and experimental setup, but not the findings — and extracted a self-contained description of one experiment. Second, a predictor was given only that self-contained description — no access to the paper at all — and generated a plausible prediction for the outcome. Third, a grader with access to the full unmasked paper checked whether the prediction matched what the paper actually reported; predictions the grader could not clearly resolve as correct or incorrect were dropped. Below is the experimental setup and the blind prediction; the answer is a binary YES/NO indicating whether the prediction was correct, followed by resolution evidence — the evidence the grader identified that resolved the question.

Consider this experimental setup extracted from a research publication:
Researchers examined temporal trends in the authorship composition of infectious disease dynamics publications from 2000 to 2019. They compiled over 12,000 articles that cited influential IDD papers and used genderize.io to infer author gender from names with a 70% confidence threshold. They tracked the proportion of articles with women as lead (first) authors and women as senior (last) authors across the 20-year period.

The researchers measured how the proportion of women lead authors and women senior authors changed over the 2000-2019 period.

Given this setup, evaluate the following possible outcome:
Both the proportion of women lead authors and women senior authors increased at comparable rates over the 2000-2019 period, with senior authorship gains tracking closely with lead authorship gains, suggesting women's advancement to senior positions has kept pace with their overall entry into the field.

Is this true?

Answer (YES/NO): NO